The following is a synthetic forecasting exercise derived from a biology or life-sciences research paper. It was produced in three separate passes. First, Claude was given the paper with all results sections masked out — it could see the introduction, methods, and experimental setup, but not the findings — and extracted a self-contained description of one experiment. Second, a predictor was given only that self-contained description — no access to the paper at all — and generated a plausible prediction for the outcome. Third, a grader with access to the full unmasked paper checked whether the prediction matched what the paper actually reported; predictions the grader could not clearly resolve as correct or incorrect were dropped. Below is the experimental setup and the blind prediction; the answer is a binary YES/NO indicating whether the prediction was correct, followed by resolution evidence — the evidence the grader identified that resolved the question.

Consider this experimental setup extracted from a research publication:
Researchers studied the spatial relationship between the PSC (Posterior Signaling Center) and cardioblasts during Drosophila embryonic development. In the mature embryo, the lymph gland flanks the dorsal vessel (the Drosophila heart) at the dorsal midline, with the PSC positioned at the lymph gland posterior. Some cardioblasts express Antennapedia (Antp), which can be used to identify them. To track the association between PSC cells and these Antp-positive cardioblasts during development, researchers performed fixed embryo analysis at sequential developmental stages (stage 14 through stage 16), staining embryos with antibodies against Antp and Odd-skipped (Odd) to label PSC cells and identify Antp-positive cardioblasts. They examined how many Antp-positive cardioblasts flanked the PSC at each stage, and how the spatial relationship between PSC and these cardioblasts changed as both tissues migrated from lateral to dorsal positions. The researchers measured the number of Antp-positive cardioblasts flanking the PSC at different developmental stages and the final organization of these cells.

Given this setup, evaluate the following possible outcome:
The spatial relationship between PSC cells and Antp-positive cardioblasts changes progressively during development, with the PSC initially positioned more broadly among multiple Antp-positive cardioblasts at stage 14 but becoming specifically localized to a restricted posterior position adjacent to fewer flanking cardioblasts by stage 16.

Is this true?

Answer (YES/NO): NO